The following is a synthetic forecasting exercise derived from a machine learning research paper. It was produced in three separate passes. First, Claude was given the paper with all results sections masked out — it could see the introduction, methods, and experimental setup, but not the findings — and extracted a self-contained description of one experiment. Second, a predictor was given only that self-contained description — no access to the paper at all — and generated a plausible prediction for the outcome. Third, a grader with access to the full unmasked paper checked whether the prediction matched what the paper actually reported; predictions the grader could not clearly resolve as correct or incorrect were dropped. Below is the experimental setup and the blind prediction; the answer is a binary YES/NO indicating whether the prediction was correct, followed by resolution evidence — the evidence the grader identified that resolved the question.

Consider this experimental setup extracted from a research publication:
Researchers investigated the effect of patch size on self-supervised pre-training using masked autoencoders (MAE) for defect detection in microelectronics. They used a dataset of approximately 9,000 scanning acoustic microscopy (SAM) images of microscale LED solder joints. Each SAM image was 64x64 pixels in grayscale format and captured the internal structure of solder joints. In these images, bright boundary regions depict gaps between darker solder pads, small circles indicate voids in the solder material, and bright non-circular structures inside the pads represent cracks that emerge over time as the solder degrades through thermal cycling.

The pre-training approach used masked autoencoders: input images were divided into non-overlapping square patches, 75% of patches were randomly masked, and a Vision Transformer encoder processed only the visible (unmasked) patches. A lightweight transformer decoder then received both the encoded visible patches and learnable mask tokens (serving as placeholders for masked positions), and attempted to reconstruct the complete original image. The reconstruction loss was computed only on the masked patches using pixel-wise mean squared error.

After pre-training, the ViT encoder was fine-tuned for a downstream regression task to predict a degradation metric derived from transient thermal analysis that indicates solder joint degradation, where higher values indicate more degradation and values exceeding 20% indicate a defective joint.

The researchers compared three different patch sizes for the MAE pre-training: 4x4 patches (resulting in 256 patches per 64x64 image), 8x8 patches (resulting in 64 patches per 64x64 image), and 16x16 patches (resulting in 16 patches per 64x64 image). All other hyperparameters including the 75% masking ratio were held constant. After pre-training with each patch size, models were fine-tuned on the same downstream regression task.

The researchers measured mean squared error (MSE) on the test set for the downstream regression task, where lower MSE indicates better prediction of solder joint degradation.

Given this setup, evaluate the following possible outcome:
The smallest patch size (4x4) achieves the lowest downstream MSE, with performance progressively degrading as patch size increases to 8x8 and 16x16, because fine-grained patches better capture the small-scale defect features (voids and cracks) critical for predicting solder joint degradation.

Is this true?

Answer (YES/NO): NO